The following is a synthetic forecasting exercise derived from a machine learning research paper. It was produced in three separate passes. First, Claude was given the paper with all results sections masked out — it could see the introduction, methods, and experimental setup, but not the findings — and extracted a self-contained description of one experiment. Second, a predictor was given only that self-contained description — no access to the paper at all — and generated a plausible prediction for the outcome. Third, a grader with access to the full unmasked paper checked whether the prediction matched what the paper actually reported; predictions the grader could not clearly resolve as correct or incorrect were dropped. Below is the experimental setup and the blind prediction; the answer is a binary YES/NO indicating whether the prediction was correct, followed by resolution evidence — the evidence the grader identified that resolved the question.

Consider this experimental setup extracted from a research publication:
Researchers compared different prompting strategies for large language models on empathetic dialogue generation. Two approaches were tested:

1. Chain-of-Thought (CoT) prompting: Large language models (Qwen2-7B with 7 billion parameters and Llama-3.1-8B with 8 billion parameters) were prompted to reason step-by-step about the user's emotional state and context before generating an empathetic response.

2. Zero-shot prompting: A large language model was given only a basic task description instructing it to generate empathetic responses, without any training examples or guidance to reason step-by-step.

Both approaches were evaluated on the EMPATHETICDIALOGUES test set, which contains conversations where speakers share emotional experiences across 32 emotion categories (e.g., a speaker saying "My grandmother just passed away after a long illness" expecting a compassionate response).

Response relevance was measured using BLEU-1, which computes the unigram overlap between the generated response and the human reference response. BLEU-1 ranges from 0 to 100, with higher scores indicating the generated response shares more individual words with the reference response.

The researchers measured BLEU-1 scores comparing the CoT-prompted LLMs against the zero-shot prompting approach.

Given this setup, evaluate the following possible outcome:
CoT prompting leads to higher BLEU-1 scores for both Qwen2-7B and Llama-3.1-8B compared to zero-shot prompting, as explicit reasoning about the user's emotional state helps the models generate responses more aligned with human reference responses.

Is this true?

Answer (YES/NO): YES